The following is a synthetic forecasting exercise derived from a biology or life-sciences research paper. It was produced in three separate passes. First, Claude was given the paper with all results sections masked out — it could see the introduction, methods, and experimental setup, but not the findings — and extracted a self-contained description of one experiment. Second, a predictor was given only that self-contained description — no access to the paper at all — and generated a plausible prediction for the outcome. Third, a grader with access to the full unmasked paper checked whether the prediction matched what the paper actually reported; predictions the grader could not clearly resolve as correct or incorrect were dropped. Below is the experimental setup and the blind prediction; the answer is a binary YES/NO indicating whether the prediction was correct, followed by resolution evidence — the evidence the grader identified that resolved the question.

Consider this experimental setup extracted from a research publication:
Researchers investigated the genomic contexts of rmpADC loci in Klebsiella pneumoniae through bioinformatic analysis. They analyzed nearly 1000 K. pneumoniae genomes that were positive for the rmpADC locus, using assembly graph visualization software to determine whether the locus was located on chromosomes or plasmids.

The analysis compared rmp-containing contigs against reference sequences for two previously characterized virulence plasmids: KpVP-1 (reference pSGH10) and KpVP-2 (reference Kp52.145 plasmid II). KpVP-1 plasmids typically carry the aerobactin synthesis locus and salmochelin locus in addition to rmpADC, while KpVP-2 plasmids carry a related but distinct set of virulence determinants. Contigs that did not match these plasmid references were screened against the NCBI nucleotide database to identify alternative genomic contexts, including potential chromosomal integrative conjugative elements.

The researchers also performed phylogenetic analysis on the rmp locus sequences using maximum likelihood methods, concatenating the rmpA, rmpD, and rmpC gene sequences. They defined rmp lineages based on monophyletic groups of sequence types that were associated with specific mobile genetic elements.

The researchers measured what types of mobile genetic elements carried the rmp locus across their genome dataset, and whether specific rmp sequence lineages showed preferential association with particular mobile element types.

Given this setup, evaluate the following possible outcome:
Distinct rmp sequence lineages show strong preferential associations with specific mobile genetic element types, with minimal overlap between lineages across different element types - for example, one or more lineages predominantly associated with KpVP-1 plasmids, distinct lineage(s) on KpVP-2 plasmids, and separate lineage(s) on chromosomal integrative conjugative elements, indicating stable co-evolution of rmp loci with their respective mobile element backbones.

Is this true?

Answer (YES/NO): YES